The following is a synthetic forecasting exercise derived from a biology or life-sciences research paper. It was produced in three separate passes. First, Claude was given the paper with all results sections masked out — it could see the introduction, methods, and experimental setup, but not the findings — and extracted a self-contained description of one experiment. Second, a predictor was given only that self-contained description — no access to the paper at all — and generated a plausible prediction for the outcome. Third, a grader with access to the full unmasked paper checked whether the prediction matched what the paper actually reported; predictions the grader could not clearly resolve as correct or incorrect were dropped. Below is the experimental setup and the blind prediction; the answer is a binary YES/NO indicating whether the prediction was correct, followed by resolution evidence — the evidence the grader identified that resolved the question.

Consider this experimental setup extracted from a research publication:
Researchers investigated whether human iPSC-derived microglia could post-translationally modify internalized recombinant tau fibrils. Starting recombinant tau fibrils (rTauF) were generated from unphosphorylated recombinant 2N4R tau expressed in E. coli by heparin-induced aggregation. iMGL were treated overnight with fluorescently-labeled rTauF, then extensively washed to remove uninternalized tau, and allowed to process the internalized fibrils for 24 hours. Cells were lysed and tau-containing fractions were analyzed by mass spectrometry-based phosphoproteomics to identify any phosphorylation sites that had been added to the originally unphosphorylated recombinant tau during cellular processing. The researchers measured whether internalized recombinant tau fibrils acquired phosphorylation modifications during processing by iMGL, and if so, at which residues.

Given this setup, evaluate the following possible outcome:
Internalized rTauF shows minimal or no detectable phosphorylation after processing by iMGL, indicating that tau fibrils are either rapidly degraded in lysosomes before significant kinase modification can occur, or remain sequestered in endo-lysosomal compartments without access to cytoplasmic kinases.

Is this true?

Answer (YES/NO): NO